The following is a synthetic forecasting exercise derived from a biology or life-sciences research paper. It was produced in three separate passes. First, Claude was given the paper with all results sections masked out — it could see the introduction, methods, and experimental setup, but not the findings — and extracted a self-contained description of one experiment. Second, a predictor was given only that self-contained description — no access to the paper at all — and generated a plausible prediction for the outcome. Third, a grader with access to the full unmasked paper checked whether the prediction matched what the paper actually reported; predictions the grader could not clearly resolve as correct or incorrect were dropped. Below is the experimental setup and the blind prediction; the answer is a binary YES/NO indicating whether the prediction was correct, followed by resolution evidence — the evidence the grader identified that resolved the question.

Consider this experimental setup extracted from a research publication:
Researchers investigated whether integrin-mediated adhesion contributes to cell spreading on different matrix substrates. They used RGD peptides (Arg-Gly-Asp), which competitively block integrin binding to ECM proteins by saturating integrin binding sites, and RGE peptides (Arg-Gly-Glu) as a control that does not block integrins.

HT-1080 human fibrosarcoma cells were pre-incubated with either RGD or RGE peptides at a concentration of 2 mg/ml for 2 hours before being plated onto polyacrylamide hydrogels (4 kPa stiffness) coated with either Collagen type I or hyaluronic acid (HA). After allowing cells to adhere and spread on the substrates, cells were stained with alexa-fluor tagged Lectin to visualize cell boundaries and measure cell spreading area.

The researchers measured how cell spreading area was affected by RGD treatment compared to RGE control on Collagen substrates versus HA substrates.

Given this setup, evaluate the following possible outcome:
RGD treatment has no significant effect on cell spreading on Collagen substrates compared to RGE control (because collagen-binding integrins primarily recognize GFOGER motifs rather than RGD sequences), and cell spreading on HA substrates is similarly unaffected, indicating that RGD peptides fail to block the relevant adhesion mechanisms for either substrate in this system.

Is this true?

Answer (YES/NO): NO